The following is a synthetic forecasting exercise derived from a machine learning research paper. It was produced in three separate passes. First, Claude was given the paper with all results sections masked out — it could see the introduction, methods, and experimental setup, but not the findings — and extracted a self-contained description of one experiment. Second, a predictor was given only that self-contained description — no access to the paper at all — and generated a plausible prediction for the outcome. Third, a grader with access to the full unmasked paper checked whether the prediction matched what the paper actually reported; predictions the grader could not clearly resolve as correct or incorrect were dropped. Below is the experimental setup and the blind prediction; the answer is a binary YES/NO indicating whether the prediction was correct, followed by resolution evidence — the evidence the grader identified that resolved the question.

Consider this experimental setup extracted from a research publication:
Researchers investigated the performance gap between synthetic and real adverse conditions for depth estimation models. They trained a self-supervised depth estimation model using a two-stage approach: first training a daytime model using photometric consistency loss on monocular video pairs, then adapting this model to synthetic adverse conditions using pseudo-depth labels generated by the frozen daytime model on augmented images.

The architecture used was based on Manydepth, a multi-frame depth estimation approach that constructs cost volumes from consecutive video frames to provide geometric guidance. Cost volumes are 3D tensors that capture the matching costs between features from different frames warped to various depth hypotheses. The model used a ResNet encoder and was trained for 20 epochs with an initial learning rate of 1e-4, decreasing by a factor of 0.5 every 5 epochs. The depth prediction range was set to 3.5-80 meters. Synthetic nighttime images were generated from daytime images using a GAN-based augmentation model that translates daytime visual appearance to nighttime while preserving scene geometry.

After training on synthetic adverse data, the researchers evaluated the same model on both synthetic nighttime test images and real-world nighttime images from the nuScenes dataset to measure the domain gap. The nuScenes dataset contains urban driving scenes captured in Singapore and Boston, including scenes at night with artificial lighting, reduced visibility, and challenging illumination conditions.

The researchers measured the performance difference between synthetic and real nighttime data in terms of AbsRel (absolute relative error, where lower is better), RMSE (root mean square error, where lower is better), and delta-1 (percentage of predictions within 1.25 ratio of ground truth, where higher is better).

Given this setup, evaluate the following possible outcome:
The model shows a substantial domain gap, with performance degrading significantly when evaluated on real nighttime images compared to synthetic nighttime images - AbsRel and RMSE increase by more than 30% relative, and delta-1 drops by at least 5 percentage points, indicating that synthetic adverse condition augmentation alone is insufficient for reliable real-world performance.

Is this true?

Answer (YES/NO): NO